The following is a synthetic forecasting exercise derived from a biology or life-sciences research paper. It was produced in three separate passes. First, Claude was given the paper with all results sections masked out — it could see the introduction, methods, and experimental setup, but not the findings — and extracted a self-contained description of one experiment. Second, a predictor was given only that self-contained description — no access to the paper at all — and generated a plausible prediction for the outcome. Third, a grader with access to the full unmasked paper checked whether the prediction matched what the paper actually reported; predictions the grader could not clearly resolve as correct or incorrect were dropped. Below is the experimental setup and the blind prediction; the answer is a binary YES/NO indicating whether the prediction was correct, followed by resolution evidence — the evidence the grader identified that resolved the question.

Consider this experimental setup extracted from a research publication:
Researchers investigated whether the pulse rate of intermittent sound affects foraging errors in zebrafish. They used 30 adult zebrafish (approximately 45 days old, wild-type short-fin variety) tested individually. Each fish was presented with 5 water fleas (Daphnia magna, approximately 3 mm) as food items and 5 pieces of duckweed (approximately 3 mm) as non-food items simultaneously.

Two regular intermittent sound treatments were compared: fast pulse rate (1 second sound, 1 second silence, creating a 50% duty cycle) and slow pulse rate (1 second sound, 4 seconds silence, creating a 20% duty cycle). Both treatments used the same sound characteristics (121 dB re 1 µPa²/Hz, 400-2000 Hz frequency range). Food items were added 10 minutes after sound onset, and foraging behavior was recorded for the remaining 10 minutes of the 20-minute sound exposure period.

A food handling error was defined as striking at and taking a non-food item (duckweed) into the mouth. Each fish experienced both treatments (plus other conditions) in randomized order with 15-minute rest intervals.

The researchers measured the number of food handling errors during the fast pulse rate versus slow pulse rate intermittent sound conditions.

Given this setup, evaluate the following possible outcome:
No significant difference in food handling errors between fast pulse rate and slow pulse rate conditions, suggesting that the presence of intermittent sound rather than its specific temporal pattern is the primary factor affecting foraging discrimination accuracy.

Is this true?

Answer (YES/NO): YES